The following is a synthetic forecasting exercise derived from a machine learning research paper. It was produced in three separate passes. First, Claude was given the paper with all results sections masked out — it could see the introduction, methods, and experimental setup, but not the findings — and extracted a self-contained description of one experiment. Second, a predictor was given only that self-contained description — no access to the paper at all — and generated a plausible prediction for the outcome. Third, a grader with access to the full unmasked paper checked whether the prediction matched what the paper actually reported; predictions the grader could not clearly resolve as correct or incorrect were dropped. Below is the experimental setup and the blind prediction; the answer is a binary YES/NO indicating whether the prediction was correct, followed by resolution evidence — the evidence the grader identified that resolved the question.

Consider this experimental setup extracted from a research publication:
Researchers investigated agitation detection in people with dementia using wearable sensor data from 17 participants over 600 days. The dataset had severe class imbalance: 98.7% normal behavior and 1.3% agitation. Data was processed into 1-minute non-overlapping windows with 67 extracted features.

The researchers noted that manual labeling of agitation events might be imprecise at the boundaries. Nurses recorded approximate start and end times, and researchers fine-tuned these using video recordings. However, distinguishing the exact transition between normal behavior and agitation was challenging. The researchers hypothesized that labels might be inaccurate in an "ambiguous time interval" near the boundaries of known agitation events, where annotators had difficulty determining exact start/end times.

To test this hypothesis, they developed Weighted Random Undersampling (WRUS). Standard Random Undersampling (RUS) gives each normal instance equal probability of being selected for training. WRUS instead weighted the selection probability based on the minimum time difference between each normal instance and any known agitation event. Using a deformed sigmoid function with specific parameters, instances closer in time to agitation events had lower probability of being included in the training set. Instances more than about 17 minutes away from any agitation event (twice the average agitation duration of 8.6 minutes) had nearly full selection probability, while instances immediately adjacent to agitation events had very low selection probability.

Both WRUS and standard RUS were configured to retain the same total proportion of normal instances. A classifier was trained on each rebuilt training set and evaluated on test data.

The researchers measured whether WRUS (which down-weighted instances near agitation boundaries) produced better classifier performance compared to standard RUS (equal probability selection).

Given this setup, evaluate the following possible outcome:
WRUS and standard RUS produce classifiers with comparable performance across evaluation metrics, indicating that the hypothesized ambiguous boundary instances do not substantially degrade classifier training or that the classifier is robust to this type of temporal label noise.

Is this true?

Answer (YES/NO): YES